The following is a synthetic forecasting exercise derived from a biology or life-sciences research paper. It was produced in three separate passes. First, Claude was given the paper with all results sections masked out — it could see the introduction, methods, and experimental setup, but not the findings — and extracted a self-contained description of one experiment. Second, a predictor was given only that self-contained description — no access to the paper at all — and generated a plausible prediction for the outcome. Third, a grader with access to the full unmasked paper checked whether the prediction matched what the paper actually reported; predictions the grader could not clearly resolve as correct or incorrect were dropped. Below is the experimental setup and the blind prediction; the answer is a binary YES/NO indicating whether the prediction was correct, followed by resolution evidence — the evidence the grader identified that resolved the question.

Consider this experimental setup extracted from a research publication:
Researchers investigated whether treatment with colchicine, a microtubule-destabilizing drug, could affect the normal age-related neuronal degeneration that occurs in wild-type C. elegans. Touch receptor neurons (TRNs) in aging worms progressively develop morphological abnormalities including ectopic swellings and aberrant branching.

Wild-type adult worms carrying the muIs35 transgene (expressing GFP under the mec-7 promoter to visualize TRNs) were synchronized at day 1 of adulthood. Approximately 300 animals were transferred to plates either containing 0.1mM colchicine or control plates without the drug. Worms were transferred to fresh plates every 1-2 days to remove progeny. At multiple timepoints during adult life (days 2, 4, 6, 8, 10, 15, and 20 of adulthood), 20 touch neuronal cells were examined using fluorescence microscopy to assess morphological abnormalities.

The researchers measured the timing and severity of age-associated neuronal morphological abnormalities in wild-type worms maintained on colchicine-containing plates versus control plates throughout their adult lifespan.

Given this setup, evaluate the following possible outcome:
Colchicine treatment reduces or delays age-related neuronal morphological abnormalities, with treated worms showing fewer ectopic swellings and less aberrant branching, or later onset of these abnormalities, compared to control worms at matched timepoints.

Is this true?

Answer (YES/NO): YES